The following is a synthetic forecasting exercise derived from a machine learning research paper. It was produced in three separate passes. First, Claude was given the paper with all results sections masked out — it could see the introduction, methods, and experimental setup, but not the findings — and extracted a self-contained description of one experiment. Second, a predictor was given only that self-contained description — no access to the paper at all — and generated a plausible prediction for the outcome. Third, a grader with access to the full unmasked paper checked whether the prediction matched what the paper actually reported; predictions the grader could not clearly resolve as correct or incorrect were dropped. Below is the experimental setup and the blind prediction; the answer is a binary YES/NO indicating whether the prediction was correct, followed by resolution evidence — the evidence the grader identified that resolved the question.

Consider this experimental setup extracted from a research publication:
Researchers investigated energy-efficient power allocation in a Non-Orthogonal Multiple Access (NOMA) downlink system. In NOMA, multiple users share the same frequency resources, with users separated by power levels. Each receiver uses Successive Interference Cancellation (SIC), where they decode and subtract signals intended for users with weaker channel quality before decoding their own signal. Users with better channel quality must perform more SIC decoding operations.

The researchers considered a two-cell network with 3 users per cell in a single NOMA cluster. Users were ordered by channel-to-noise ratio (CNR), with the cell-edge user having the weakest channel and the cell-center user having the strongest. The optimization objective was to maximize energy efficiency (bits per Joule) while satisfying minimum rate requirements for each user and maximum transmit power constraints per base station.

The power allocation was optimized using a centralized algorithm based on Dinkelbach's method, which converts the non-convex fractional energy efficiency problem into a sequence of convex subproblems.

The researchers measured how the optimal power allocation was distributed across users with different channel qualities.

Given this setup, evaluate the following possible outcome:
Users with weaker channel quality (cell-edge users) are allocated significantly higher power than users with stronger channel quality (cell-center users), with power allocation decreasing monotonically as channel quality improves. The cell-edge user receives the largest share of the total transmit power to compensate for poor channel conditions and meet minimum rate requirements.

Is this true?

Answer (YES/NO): NO